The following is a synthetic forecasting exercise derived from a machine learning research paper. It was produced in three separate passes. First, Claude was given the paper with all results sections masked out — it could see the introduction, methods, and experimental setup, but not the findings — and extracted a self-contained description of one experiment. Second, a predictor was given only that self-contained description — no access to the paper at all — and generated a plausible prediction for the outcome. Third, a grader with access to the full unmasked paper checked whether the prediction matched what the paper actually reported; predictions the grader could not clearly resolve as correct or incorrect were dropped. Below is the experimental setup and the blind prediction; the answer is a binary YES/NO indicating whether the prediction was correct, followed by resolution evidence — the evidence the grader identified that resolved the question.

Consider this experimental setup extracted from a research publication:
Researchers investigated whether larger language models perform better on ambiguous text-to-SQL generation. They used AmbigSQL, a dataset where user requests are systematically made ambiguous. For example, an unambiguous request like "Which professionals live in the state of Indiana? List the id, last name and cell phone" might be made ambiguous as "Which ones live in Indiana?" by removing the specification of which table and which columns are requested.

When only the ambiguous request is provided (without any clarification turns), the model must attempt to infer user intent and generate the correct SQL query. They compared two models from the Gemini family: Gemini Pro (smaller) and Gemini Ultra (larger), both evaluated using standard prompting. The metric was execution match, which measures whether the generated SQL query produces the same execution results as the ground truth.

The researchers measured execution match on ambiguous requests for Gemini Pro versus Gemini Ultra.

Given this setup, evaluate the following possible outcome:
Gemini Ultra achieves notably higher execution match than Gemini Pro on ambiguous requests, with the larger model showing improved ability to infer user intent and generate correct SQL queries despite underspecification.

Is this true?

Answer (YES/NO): NO